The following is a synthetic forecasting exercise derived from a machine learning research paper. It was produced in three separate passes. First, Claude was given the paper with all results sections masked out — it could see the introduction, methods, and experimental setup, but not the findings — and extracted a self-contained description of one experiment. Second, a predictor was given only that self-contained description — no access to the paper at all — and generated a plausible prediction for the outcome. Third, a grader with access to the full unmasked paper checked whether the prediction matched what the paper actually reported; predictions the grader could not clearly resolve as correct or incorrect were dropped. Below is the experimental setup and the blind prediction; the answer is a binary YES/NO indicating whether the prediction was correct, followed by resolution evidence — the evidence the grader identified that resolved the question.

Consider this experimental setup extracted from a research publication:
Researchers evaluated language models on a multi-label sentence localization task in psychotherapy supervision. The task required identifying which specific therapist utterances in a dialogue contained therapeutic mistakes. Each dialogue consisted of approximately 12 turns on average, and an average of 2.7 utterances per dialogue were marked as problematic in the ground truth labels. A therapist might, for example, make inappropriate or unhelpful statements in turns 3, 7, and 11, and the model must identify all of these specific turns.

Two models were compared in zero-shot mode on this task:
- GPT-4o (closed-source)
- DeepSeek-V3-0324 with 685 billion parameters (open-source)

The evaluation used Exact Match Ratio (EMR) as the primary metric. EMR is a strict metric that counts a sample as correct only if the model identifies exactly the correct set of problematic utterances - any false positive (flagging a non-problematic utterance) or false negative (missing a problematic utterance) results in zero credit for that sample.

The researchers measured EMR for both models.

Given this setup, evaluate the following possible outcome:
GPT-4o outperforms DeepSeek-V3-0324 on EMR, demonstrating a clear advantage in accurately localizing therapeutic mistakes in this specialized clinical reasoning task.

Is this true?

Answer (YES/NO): NO